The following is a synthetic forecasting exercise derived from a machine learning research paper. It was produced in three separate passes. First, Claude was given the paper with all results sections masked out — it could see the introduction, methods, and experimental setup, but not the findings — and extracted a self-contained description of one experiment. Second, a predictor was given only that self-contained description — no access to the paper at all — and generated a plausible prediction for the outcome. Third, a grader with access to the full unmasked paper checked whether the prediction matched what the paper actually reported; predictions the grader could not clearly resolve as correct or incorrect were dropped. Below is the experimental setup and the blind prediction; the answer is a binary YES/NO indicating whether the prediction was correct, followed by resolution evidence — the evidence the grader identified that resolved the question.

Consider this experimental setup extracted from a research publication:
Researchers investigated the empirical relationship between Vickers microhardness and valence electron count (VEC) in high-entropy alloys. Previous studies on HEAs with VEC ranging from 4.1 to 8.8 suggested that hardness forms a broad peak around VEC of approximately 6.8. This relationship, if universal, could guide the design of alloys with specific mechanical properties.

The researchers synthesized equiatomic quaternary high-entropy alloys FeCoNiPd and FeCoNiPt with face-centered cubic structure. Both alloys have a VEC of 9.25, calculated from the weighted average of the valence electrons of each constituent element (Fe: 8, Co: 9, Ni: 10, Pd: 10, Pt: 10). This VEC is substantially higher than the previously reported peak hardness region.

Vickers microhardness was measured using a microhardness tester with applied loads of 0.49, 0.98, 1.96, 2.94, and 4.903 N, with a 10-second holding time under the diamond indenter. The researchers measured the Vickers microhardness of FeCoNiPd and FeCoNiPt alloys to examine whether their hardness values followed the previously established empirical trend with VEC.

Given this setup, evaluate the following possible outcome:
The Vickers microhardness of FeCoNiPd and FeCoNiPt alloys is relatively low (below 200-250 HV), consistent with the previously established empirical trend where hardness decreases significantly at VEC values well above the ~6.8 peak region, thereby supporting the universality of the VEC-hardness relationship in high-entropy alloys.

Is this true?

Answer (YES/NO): YES